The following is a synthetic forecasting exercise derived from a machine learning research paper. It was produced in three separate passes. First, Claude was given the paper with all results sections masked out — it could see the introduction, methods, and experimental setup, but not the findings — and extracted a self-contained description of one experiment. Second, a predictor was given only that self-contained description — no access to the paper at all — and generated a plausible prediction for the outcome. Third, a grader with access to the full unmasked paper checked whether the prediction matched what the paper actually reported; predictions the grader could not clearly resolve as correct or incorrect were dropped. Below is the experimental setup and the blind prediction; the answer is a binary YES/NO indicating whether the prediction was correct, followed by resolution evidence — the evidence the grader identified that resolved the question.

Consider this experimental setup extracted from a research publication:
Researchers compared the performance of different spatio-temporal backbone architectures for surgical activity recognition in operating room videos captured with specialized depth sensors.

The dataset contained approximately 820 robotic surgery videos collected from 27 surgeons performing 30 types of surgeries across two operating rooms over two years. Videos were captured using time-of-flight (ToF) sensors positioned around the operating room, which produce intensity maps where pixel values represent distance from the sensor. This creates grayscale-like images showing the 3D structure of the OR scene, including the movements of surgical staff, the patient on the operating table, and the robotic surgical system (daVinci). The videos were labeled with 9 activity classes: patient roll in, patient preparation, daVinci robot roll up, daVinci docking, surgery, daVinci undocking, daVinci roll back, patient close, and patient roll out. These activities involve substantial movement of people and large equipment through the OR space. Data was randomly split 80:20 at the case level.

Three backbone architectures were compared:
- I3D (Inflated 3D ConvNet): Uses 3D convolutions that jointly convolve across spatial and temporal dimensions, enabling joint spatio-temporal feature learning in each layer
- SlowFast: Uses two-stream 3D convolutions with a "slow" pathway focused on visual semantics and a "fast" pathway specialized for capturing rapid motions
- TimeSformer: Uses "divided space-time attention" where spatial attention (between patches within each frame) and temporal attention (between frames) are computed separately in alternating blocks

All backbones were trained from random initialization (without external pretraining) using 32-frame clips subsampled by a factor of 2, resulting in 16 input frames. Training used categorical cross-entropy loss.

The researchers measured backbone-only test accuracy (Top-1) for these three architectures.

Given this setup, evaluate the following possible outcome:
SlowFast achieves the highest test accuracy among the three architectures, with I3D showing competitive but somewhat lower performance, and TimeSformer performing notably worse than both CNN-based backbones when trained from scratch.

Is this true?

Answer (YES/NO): NO